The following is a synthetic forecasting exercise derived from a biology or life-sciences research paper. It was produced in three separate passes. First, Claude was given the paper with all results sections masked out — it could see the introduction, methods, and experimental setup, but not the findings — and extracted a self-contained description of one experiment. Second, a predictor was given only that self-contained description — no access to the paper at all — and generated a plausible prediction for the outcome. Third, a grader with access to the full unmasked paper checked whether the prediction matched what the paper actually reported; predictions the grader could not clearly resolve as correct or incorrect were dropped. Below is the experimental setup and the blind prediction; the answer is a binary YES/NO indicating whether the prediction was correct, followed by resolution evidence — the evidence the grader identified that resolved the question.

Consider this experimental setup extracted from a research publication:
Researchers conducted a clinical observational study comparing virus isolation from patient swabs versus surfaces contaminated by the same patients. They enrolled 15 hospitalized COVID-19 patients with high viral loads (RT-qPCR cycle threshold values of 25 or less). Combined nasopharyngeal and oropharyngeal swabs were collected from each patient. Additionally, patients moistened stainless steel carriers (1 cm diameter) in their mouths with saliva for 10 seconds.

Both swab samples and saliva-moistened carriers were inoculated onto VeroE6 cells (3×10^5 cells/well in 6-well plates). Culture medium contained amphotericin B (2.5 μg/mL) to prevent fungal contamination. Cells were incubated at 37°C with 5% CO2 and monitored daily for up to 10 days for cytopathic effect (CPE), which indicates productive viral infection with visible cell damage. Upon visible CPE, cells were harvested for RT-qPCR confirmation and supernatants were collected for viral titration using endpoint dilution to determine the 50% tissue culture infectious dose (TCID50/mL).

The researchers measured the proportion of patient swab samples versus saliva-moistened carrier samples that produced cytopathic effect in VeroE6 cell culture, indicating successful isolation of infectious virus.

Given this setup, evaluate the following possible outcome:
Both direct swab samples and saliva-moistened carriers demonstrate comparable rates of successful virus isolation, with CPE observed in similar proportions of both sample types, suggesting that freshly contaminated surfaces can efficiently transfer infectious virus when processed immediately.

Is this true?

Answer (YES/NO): YES